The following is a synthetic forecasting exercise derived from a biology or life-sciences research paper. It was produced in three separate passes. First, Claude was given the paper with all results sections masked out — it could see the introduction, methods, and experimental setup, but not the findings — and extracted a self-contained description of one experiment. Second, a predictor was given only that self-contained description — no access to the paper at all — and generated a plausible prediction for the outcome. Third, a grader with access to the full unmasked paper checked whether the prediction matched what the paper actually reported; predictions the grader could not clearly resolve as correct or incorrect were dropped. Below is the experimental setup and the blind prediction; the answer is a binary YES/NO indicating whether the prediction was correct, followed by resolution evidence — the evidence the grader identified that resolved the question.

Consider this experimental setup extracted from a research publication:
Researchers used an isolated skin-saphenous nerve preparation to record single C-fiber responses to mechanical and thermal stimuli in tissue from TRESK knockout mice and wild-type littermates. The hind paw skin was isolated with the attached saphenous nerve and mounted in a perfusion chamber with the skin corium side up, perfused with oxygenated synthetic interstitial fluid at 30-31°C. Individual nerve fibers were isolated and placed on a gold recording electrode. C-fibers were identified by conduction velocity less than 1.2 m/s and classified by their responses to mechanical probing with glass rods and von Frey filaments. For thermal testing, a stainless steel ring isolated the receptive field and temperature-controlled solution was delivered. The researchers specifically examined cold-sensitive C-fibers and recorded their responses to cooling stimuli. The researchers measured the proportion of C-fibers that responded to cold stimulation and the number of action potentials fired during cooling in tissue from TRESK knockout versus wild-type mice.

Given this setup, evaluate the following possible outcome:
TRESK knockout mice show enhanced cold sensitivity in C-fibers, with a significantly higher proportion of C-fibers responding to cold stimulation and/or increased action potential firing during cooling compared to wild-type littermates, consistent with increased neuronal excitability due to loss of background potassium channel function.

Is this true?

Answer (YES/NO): NO